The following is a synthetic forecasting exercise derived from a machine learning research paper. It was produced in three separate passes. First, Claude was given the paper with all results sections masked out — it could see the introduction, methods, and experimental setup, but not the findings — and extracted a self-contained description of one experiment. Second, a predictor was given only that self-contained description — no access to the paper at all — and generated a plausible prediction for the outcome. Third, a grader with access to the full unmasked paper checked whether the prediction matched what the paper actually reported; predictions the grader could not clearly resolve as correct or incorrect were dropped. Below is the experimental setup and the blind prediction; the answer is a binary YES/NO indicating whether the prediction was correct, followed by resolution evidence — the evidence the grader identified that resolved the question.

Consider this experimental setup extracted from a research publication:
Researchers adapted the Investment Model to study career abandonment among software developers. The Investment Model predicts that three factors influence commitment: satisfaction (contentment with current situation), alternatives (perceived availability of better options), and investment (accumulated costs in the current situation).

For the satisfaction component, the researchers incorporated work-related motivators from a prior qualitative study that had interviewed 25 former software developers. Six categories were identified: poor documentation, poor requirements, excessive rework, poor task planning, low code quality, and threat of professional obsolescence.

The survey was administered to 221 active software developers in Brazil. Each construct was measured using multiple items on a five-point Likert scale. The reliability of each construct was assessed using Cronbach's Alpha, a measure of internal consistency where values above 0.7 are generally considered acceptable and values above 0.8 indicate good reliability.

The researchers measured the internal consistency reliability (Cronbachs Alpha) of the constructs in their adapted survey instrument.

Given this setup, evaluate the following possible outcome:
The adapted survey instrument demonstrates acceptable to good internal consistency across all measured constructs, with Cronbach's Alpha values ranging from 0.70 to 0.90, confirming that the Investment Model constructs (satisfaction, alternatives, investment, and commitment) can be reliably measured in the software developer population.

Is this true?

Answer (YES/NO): NO